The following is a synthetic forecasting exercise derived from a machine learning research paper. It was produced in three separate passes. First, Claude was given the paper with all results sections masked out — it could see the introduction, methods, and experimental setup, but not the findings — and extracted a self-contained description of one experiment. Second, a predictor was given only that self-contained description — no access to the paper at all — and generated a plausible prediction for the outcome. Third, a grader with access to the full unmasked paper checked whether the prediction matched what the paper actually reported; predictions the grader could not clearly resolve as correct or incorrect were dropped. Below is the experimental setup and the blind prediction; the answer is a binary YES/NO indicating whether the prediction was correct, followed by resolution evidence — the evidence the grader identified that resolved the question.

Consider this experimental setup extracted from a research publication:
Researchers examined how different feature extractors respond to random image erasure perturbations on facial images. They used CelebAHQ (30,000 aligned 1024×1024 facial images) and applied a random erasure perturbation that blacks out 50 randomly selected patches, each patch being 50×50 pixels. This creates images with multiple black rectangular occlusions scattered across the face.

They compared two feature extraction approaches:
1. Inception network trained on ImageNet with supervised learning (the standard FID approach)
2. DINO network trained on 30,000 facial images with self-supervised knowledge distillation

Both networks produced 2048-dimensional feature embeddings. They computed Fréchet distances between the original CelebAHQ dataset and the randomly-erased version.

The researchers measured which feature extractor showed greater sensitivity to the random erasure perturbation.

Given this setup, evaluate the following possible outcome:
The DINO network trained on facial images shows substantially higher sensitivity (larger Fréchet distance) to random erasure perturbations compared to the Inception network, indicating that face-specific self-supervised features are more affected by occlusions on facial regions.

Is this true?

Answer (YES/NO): NO